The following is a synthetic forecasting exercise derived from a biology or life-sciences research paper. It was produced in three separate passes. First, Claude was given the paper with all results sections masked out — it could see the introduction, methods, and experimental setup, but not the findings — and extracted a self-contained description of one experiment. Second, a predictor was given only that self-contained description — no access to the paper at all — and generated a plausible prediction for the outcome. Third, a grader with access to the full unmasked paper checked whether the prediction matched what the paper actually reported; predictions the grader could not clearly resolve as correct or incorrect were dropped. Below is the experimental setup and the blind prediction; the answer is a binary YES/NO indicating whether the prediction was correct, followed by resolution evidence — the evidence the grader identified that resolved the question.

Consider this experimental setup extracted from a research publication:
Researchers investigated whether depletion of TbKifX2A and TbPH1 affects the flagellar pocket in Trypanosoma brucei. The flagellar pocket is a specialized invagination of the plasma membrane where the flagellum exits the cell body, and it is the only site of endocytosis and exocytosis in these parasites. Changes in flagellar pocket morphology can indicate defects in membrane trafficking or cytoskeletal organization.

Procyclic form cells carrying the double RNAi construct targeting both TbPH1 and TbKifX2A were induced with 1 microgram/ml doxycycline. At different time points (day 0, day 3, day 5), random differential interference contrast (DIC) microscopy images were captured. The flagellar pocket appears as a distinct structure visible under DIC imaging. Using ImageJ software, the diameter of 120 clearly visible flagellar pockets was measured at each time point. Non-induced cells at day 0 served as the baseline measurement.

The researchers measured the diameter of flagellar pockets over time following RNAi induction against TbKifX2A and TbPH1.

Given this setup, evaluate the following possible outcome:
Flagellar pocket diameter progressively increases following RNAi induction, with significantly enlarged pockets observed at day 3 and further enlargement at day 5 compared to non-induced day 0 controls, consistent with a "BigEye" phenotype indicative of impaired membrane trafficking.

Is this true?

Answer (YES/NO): NO